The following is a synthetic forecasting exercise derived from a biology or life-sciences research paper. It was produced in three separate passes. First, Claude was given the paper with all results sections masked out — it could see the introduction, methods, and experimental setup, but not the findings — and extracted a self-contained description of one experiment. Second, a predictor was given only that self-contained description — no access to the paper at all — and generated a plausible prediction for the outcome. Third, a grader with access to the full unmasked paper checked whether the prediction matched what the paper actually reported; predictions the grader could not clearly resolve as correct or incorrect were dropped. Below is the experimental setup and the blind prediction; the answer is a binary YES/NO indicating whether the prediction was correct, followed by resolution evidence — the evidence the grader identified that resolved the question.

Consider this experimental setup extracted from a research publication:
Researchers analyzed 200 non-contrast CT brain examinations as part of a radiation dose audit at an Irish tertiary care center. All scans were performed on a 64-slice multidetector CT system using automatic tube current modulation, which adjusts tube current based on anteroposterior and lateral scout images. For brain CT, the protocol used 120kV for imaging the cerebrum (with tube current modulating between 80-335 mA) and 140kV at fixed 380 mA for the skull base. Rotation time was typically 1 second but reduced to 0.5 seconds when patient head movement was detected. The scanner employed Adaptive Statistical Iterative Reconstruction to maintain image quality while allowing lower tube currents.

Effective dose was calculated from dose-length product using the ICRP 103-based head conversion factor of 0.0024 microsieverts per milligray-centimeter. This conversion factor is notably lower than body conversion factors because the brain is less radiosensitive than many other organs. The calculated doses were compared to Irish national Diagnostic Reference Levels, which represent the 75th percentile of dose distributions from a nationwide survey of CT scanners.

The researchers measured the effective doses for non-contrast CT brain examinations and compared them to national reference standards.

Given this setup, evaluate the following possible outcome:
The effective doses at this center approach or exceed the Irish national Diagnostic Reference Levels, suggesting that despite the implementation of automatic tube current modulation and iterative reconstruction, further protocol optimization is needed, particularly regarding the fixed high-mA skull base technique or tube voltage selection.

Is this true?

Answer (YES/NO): YES